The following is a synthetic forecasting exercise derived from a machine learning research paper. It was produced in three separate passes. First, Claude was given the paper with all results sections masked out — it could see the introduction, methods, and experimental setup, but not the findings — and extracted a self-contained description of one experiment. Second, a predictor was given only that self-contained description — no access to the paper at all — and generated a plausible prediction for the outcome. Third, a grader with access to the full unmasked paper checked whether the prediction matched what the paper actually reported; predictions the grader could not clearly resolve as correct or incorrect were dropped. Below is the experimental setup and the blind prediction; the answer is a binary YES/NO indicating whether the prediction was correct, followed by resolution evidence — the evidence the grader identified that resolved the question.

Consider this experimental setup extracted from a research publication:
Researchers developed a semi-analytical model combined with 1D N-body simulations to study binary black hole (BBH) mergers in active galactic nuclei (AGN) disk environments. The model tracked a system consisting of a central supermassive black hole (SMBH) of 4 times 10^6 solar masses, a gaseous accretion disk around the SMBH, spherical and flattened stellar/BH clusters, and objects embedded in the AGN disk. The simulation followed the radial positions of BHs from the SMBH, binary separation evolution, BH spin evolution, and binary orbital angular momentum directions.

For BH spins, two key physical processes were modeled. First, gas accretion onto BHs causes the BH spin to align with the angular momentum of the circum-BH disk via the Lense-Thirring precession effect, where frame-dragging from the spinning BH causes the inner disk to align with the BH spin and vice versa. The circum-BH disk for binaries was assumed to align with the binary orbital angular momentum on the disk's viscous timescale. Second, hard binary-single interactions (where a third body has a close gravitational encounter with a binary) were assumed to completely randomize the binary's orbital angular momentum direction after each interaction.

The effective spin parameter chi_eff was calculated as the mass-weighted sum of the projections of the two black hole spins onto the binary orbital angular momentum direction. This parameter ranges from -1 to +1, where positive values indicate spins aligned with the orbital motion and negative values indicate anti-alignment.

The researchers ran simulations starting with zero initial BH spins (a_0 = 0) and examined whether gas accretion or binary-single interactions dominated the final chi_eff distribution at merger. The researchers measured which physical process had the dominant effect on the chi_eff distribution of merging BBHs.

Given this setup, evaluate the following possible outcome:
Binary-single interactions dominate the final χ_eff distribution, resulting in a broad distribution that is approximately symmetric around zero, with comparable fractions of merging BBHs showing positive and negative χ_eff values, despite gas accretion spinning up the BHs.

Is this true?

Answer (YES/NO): YES